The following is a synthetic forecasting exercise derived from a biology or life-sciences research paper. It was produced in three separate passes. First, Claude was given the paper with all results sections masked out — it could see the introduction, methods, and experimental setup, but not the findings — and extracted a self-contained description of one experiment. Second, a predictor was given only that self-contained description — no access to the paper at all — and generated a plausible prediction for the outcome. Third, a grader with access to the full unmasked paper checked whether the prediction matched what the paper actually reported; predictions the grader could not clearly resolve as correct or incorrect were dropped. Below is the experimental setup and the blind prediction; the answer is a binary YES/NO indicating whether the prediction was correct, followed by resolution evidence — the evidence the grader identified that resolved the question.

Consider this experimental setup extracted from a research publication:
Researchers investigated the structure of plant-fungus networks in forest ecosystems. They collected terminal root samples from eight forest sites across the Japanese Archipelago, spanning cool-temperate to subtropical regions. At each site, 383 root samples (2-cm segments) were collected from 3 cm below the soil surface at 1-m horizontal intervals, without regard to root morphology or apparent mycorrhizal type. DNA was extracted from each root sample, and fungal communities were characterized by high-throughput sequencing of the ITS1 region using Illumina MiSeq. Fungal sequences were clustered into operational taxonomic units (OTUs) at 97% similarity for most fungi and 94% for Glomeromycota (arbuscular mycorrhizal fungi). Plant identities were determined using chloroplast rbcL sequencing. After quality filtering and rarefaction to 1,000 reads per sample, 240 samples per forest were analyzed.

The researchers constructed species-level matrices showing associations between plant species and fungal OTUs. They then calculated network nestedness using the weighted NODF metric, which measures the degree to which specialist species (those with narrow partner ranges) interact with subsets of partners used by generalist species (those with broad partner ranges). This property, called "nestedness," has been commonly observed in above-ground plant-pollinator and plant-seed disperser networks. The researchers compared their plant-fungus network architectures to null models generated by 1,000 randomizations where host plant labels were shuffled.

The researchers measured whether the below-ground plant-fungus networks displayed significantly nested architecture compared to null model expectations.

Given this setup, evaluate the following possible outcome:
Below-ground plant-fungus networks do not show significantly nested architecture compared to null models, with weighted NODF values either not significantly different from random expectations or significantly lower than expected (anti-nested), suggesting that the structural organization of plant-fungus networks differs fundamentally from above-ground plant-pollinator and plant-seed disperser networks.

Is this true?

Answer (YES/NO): YES